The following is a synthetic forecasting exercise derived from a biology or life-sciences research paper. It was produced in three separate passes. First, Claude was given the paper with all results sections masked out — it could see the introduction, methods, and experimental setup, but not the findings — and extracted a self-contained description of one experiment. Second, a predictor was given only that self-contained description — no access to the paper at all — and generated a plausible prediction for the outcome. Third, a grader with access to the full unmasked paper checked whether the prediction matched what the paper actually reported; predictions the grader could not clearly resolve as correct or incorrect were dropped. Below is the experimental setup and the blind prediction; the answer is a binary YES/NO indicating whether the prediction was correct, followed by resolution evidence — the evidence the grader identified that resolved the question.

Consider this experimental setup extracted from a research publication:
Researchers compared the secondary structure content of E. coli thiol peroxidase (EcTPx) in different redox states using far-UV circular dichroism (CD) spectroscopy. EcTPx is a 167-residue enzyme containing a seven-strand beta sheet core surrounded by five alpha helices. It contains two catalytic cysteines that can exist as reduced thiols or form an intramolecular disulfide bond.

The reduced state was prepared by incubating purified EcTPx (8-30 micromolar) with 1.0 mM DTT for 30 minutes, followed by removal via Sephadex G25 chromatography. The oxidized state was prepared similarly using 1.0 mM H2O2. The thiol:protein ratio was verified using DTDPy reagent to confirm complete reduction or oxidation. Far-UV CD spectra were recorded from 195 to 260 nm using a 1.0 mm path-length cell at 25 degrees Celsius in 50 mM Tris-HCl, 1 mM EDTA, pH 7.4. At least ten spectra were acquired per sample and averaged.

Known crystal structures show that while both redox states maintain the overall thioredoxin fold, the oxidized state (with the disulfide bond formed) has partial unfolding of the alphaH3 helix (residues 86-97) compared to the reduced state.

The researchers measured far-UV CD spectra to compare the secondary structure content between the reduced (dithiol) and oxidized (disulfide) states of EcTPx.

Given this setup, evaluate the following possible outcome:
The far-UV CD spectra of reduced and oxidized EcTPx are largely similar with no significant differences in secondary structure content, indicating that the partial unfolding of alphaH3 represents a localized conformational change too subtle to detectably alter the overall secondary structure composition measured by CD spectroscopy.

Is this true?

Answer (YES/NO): NO